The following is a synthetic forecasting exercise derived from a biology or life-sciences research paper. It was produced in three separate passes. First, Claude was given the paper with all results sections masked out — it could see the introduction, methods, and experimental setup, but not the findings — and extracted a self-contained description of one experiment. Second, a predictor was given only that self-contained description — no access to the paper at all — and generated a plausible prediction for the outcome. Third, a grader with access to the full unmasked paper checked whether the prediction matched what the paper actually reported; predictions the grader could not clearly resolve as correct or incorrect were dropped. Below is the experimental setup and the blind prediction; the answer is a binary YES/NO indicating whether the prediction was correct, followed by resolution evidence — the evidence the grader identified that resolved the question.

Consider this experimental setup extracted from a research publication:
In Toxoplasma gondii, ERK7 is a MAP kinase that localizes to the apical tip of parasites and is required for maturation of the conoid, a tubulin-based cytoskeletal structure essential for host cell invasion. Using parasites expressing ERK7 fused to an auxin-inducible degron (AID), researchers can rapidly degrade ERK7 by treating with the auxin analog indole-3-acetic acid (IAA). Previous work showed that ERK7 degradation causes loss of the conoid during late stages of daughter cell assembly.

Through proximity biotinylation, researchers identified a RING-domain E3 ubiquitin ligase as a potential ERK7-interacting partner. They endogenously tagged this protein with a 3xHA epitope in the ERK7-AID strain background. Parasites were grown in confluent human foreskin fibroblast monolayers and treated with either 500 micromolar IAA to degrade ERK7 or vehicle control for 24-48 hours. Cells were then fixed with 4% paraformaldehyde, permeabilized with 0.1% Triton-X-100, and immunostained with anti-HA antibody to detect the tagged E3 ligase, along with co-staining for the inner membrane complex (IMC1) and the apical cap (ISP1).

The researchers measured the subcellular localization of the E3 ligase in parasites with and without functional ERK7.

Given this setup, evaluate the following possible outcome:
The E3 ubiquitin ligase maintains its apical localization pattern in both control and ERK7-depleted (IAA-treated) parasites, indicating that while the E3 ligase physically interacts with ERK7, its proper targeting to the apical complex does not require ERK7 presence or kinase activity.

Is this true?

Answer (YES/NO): NO